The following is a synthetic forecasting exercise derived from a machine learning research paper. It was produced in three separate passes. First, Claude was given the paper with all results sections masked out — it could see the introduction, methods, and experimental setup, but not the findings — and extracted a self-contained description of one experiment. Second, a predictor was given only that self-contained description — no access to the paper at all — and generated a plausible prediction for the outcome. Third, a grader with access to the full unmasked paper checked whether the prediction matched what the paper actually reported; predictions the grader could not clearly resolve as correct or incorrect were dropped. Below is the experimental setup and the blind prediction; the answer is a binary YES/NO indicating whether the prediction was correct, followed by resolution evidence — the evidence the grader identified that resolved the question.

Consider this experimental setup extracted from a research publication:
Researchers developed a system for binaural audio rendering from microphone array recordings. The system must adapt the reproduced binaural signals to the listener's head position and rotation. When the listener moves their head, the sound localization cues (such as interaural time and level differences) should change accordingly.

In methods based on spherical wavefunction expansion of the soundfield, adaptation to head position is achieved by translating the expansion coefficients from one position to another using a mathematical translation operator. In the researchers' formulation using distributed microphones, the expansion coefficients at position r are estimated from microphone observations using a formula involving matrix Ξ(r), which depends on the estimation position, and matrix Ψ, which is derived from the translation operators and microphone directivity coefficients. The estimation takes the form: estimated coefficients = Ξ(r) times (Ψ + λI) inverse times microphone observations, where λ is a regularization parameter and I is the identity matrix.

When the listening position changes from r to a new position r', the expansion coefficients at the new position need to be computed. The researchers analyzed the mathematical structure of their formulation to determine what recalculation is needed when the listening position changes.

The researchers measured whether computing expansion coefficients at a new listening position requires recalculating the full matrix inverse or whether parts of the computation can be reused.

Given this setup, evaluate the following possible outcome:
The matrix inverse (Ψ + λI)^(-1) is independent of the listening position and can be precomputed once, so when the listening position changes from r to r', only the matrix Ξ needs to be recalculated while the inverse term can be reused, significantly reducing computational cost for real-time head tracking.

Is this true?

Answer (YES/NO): YES